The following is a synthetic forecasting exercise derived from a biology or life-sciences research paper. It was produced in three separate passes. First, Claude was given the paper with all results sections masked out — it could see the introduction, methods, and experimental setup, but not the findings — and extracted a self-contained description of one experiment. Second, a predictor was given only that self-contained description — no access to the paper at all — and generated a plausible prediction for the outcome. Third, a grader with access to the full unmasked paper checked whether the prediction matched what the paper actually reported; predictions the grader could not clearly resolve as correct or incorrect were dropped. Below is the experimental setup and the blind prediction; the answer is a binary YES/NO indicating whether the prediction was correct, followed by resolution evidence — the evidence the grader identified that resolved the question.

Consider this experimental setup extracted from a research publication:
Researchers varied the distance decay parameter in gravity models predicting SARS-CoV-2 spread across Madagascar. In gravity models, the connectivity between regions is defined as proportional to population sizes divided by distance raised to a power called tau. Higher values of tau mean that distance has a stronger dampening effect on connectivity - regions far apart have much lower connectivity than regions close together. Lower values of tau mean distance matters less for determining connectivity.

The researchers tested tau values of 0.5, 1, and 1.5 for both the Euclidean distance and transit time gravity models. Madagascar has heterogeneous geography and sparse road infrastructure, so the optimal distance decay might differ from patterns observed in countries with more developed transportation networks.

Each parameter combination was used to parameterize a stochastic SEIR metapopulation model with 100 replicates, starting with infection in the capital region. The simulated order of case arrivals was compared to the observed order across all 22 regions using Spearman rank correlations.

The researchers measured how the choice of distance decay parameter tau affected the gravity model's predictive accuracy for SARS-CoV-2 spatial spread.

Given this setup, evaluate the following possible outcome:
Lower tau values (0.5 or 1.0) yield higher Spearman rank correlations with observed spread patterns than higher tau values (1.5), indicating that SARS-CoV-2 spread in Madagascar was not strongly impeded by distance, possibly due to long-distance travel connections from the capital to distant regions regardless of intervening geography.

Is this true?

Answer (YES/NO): NO